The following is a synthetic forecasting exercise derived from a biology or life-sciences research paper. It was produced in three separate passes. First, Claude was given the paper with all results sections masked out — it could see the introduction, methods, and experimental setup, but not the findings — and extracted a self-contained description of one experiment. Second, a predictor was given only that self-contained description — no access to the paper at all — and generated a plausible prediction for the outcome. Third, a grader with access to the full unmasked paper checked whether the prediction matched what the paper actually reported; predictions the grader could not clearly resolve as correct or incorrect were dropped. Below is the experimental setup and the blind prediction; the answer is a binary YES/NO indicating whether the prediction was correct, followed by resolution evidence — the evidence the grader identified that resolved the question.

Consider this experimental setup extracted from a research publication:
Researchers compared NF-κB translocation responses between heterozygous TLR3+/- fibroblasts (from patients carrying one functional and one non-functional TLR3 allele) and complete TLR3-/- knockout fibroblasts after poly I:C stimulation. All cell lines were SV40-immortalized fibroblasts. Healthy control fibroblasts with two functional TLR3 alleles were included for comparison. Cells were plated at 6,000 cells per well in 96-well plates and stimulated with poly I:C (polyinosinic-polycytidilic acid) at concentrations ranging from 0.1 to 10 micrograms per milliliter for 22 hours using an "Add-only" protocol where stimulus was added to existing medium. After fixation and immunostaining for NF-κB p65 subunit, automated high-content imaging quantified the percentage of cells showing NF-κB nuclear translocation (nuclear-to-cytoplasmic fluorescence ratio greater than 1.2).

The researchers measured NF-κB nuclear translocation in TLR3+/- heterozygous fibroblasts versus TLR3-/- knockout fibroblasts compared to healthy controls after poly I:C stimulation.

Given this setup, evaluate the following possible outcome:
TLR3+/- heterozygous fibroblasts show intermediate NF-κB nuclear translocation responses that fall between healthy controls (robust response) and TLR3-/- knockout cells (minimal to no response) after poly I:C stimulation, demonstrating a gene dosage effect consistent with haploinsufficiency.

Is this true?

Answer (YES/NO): YES